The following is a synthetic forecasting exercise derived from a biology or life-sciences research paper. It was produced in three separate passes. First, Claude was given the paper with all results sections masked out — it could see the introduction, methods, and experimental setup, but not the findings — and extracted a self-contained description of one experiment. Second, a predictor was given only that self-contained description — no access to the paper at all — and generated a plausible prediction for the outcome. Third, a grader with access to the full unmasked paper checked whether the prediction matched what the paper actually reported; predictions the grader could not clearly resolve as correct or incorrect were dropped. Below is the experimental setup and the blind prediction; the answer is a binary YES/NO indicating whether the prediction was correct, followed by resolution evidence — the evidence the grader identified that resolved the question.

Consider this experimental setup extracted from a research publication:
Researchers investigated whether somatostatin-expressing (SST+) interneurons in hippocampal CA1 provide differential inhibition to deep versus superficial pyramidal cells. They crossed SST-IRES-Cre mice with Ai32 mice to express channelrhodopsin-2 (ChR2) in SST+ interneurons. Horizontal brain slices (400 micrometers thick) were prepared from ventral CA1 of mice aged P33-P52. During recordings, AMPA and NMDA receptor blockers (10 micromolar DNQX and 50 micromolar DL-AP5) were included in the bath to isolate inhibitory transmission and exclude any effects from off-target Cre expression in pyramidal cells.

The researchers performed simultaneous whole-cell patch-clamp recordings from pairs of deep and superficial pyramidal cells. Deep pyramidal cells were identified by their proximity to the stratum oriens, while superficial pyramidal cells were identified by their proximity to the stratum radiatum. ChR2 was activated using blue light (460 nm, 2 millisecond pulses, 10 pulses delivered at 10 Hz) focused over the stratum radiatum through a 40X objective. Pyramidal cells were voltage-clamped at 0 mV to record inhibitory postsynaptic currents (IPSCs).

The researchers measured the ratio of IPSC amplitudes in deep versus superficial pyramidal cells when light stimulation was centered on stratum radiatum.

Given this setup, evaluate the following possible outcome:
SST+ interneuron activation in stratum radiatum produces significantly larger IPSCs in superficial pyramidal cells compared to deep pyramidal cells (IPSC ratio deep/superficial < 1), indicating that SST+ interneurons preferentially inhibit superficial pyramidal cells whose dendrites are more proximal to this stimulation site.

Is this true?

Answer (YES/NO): YES